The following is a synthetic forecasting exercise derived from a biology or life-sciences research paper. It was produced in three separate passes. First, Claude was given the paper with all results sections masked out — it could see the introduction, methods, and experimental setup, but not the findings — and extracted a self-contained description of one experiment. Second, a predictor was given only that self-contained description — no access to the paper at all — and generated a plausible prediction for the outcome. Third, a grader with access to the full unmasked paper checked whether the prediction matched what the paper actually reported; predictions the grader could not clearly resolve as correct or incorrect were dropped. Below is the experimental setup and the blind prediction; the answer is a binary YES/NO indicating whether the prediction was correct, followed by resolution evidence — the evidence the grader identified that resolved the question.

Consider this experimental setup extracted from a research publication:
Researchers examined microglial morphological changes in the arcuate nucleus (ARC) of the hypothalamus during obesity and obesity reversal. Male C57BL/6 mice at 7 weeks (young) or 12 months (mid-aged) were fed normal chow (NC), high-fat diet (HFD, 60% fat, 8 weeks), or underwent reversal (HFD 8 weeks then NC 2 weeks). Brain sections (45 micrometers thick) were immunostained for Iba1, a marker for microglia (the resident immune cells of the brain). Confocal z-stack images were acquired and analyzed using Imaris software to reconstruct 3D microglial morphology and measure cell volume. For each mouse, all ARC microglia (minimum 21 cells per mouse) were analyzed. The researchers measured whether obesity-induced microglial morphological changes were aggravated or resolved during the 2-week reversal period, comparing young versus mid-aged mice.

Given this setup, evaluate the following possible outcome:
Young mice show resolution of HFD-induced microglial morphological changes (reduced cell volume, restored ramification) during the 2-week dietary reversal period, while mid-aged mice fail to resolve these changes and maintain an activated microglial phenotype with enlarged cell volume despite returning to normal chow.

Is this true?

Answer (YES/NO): NO